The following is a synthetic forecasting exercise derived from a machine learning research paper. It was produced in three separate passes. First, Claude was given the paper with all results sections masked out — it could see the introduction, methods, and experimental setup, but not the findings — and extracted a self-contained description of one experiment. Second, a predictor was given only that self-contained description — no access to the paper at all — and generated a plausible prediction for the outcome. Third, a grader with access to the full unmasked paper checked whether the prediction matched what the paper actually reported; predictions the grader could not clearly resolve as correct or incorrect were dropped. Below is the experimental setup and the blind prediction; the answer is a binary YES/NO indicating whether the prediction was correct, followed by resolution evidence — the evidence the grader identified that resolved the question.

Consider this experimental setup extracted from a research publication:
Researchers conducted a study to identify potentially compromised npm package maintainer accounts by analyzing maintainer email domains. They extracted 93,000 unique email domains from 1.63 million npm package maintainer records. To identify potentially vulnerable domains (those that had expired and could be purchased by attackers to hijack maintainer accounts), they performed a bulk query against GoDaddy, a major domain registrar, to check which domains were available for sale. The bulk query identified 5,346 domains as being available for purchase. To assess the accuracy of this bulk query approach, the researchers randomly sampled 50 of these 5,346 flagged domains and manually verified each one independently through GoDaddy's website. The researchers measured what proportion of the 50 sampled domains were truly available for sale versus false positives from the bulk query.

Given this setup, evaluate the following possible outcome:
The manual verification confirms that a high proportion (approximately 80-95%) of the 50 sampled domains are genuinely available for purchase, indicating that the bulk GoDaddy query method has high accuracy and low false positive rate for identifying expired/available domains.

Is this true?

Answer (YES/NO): NO